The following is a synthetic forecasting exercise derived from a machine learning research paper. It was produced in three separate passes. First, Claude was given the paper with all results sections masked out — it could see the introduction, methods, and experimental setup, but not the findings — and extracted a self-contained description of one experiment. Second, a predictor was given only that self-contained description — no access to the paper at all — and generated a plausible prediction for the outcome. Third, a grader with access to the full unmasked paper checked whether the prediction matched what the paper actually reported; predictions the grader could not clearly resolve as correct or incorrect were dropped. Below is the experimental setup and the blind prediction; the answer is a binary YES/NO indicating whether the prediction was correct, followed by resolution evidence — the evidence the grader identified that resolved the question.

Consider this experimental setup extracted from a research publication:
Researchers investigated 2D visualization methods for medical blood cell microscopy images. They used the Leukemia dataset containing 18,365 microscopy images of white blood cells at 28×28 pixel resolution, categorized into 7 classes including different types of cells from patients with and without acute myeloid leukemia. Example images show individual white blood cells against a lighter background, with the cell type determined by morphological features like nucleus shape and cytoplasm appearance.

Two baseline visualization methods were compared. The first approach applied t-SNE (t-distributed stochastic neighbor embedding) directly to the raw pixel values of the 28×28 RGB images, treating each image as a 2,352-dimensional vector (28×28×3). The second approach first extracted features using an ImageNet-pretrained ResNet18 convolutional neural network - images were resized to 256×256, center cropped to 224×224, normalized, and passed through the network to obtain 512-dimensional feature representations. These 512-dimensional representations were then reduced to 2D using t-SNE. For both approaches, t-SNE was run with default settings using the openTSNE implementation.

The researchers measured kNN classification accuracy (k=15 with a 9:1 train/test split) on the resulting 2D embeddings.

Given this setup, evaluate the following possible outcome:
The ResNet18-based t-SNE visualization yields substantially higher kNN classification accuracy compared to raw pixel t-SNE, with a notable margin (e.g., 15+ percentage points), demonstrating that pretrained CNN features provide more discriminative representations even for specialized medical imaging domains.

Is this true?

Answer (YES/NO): NO